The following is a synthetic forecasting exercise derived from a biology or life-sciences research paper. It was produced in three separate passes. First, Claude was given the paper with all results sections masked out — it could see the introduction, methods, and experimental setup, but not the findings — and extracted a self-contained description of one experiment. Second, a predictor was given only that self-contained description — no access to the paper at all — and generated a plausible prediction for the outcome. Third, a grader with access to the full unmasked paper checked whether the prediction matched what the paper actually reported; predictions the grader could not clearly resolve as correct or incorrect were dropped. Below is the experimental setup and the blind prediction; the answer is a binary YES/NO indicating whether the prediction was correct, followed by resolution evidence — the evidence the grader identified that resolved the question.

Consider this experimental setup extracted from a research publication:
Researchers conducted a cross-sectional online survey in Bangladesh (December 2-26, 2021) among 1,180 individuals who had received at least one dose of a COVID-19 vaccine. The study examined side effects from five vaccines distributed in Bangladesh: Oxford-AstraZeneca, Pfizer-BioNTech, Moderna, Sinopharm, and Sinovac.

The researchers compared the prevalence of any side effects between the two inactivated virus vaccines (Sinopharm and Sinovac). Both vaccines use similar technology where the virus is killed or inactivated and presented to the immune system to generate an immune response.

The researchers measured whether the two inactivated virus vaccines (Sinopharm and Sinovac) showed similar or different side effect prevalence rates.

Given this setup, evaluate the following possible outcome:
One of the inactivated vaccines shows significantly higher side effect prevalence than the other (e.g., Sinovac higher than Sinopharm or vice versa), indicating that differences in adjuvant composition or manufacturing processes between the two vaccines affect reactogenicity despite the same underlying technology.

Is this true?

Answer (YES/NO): NO